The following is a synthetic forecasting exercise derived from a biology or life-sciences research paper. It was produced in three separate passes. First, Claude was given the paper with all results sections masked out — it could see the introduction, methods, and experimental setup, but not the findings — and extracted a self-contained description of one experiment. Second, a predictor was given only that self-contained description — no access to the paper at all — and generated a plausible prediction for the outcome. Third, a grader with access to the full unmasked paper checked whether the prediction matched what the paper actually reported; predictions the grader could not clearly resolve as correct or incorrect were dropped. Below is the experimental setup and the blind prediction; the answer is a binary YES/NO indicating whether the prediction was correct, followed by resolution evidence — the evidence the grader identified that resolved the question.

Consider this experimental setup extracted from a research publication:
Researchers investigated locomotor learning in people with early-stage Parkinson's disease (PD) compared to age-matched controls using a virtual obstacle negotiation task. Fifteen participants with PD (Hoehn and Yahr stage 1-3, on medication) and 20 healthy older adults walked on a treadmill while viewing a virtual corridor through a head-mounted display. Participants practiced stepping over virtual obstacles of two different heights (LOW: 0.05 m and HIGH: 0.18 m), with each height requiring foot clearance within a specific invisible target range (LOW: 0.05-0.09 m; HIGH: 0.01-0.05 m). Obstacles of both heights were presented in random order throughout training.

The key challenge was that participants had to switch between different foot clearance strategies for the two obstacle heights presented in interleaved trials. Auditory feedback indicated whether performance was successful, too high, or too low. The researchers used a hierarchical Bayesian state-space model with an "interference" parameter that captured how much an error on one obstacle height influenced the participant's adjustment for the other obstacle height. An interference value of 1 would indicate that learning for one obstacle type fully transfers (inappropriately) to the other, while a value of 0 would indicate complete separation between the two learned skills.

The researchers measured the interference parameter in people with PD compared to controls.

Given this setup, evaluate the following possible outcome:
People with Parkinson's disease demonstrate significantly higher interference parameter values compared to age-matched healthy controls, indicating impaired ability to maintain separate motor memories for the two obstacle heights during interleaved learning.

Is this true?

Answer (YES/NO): NO